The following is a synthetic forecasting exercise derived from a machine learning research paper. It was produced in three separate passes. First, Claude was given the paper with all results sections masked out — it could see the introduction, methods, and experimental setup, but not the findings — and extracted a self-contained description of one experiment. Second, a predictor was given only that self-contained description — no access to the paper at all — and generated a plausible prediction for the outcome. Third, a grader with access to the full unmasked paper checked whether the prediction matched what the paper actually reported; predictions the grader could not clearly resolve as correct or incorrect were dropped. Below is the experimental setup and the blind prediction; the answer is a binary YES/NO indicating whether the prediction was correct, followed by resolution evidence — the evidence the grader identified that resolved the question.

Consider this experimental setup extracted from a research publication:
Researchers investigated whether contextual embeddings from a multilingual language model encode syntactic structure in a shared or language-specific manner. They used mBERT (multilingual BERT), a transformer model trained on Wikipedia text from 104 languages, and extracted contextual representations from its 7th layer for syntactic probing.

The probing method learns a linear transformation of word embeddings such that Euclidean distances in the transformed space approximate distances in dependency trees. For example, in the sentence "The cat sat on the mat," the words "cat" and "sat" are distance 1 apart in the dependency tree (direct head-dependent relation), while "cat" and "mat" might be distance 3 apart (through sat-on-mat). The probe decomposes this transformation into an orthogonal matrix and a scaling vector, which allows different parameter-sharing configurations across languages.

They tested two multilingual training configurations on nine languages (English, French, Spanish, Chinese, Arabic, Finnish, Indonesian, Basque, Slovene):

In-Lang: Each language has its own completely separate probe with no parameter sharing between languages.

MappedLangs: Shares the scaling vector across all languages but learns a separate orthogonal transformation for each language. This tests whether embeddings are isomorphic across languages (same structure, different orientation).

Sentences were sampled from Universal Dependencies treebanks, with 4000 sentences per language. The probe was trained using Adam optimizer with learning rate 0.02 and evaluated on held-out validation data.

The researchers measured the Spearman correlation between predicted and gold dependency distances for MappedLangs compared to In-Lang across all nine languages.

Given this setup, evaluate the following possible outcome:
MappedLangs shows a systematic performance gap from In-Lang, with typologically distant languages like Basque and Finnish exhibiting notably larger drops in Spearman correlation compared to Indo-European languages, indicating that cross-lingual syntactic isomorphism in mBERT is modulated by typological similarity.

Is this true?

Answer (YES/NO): NO